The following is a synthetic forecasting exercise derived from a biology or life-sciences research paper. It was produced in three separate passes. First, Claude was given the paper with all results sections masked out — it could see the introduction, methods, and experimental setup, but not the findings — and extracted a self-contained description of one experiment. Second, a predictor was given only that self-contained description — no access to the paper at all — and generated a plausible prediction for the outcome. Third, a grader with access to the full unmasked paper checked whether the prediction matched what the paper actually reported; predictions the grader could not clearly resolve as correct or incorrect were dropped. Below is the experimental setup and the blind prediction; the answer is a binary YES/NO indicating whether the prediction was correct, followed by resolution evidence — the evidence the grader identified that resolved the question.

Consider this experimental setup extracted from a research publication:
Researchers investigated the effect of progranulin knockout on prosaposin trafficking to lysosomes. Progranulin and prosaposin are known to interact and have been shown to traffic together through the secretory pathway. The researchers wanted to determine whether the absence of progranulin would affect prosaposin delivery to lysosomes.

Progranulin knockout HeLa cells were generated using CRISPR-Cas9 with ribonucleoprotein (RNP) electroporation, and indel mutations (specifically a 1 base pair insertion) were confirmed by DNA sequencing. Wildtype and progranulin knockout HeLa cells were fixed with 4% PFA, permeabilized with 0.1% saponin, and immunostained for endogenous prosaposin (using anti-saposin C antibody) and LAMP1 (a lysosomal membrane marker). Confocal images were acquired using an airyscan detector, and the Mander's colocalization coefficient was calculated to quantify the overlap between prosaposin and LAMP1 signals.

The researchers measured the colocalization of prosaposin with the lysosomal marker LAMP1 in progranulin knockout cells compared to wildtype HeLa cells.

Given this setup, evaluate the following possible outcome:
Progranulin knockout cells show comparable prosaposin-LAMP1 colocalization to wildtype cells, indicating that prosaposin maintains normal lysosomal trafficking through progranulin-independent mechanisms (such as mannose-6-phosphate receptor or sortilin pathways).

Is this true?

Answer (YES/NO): YES